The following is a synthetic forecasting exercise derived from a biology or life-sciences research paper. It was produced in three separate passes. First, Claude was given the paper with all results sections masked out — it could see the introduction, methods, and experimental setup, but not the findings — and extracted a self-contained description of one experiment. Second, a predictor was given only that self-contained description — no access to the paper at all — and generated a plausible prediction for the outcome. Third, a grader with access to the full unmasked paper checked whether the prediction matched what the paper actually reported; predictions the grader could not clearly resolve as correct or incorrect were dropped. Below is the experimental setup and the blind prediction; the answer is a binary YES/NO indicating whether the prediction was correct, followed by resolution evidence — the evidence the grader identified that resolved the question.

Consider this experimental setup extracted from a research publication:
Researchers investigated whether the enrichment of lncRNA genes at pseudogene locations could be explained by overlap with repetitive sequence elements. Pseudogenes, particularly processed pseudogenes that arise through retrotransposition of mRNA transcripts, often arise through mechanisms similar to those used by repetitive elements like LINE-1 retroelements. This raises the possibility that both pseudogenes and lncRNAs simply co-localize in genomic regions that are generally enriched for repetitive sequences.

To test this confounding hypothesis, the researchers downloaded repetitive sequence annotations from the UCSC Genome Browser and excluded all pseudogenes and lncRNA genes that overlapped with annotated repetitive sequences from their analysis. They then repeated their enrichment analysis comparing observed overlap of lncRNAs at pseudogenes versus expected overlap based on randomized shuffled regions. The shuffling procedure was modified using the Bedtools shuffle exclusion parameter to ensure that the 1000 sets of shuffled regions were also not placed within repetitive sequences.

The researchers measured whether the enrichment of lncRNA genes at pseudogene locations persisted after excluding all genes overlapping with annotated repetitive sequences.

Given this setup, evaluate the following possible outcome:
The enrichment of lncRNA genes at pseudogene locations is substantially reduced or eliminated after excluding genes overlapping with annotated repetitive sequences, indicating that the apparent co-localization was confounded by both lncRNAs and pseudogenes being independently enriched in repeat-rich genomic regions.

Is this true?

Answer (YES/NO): NO